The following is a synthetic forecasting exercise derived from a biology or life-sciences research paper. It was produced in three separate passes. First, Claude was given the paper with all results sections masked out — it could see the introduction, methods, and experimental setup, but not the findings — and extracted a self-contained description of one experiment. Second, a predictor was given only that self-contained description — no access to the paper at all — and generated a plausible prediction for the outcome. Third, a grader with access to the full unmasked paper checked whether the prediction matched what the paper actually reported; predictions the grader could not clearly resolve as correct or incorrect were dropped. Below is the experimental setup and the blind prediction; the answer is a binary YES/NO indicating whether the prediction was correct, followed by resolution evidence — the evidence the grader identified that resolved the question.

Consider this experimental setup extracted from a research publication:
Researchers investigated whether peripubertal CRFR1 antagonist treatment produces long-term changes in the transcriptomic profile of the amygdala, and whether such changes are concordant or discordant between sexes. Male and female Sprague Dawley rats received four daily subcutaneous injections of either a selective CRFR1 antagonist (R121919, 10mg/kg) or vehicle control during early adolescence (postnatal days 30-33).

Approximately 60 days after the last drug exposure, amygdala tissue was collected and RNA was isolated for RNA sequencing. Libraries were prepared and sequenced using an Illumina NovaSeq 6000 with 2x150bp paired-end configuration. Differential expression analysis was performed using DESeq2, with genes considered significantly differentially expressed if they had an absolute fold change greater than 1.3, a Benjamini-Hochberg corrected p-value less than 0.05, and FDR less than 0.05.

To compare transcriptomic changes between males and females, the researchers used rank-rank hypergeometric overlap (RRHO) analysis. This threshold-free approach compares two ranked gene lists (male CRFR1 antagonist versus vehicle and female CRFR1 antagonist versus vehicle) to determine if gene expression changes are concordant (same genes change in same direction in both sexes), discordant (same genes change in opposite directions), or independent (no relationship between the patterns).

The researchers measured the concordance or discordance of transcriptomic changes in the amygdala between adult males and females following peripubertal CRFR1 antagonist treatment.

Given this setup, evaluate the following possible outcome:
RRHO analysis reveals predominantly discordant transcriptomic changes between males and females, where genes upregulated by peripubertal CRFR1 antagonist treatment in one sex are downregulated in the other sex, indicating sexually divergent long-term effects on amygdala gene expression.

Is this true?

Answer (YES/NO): NO